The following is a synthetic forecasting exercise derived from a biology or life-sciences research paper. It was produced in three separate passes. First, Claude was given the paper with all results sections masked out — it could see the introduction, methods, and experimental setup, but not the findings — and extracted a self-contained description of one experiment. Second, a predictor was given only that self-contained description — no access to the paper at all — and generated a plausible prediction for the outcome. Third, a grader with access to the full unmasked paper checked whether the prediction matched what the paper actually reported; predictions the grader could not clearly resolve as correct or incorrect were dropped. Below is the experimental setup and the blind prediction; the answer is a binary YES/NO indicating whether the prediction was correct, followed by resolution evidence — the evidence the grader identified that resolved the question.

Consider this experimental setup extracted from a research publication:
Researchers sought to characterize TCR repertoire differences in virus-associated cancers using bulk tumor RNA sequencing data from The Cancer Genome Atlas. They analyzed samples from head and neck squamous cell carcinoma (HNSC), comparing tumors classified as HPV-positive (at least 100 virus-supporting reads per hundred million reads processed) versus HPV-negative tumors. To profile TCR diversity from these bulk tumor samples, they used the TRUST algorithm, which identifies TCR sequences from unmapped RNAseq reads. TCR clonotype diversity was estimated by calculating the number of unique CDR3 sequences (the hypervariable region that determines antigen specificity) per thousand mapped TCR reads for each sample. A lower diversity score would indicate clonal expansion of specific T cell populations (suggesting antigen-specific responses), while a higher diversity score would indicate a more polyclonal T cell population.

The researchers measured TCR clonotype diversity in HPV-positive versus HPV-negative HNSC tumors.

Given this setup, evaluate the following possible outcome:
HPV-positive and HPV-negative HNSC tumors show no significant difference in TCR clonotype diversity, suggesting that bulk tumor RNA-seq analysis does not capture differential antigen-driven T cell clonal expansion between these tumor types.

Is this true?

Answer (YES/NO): YES